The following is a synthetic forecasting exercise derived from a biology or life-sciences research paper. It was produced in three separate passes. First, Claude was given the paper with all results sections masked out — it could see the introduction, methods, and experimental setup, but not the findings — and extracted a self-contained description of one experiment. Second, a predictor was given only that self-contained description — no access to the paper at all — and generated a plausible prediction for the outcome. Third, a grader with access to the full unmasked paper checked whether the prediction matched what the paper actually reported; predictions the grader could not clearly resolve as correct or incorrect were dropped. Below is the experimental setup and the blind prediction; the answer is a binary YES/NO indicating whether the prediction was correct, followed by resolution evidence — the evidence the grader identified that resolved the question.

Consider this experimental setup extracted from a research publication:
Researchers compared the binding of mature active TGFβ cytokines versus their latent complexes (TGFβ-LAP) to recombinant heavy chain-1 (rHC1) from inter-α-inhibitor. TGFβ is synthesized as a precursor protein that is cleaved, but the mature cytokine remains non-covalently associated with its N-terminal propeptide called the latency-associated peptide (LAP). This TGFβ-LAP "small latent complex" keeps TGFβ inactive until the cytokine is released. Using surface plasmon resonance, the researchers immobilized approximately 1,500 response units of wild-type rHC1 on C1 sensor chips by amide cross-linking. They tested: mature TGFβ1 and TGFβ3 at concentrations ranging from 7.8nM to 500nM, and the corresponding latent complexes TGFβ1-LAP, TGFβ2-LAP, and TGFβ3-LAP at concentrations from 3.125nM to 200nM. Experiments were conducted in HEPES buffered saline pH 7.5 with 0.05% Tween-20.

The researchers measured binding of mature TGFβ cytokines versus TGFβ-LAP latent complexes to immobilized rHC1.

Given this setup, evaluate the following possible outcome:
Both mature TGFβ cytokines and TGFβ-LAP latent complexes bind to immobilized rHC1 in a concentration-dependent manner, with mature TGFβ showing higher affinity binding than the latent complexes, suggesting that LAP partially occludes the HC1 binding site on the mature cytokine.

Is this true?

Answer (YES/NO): NO